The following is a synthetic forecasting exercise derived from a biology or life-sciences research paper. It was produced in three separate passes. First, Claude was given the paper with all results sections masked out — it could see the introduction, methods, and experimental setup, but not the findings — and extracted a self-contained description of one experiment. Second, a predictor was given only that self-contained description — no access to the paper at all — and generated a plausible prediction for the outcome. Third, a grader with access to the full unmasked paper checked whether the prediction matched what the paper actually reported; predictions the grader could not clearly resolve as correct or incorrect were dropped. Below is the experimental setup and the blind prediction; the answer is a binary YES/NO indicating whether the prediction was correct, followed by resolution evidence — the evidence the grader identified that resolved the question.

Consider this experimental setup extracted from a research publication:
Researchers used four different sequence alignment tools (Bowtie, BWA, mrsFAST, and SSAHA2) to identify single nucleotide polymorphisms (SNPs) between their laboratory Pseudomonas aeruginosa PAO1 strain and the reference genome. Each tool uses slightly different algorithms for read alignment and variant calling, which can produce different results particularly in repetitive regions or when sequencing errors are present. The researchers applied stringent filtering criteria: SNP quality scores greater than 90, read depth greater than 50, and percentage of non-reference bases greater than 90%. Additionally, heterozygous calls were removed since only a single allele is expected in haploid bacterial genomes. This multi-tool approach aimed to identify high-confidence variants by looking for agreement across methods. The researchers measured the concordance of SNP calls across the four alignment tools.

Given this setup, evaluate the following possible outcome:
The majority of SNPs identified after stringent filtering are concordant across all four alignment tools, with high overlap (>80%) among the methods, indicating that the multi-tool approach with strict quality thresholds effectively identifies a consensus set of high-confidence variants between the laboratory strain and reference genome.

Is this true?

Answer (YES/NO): YES